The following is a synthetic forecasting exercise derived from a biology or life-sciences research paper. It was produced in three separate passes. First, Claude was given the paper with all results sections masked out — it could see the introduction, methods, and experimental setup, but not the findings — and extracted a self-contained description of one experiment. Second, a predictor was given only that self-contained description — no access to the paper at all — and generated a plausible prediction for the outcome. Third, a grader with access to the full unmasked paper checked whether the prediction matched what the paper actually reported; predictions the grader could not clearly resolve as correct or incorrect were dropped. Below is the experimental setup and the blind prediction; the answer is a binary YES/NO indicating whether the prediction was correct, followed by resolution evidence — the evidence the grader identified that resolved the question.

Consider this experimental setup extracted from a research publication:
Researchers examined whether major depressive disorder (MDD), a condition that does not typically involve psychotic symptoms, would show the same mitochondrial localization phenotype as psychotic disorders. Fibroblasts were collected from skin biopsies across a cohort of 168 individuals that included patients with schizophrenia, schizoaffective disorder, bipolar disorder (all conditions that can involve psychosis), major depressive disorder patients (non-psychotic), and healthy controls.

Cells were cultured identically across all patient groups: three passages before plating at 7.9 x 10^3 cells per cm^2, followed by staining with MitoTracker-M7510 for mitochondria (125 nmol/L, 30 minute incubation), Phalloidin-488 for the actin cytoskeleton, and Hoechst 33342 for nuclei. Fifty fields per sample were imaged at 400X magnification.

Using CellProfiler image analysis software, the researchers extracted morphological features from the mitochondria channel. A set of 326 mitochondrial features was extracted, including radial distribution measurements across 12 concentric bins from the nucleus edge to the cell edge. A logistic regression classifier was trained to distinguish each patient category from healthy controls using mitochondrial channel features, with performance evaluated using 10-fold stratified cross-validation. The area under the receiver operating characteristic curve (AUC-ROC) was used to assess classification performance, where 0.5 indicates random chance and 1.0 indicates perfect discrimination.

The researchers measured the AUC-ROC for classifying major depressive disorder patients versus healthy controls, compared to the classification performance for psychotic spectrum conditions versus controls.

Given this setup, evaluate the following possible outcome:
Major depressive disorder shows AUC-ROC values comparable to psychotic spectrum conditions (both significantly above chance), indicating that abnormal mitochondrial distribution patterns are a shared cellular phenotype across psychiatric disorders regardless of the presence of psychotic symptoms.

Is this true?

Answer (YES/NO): NO